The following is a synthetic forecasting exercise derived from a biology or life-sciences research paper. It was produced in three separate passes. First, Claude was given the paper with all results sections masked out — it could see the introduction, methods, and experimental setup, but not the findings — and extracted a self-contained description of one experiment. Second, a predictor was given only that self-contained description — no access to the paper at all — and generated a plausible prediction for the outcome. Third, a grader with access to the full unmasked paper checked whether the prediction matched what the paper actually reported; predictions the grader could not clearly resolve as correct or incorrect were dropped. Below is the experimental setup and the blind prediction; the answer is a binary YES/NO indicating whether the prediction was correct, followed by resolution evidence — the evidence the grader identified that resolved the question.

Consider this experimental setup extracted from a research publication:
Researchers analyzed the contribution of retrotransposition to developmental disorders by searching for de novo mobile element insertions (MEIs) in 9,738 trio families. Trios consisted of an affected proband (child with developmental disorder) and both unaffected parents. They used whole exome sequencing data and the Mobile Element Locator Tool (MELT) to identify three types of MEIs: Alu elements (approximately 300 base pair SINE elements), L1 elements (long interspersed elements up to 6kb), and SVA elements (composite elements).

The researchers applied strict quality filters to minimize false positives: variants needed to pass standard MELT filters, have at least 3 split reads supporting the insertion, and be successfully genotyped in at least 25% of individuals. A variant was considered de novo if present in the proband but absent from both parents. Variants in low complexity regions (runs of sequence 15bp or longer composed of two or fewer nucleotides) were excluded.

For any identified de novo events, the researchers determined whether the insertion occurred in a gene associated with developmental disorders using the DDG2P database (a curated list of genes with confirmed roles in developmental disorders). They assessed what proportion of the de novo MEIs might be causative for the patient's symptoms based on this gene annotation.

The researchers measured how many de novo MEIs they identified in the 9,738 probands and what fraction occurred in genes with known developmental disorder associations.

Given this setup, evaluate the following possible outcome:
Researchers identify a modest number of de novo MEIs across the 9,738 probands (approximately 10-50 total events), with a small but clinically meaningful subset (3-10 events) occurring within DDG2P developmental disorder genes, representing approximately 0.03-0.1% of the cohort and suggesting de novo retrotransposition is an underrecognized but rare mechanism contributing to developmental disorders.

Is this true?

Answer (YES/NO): YES